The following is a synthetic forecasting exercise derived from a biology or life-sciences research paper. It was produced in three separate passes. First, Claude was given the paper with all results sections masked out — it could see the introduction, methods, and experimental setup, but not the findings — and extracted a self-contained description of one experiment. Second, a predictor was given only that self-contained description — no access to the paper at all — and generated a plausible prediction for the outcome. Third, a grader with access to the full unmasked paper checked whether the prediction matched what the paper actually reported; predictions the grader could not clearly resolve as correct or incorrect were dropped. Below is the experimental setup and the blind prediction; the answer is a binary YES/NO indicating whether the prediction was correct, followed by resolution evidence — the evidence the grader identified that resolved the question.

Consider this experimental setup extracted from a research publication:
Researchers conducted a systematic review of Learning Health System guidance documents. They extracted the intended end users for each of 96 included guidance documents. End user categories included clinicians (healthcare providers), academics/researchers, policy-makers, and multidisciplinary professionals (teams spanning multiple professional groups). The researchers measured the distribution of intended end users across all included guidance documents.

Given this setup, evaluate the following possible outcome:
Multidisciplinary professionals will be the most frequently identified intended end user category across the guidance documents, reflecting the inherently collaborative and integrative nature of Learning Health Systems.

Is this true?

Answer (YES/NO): NO